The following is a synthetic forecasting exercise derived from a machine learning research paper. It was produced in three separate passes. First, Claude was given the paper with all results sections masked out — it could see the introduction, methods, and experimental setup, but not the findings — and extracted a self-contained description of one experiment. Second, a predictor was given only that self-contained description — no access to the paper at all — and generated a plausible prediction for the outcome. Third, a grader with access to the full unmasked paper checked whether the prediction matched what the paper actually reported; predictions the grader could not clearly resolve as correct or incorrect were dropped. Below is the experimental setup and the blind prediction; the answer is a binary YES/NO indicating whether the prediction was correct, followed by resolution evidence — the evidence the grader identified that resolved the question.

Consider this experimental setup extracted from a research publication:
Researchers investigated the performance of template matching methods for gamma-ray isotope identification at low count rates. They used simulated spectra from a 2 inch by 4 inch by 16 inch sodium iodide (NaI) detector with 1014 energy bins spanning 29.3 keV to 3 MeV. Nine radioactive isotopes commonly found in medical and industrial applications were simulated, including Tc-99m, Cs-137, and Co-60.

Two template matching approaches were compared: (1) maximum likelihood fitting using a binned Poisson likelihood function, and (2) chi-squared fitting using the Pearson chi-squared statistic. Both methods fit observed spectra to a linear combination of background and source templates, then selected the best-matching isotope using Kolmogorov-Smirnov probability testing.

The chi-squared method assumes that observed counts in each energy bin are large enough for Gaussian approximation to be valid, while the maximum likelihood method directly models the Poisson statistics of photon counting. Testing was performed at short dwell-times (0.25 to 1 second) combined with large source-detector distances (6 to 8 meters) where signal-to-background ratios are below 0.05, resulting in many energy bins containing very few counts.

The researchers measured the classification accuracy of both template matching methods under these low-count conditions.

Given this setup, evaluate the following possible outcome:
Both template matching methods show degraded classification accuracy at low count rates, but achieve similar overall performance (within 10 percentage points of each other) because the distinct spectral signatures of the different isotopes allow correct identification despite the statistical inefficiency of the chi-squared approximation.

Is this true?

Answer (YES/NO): NO